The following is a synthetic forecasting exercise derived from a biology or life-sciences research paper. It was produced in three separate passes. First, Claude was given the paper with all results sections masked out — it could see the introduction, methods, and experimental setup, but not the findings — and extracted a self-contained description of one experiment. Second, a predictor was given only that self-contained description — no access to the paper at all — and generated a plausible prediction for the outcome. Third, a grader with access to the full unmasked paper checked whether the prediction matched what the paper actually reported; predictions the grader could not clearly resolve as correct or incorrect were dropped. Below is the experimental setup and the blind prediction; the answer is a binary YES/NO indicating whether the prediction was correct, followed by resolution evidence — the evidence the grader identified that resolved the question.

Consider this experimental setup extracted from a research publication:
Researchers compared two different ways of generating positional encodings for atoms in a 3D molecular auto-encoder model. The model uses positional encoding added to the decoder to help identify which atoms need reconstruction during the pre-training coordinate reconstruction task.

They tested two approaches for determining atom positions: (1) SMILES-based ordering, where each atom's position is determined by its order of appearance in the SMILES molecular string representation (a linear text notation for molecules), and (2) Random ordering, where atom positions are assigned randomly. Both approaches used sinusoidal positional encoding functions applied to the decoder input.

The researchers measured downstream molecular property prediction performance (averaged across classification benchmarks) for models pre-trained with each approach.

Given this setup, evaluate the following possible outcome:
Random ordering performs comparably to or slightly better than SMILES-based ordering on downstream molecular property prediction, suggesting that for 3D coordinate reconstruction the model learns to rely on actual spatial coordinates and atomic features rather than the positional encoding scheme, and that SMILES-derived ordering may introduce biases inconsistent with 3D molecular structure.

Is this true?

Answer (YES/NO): NO